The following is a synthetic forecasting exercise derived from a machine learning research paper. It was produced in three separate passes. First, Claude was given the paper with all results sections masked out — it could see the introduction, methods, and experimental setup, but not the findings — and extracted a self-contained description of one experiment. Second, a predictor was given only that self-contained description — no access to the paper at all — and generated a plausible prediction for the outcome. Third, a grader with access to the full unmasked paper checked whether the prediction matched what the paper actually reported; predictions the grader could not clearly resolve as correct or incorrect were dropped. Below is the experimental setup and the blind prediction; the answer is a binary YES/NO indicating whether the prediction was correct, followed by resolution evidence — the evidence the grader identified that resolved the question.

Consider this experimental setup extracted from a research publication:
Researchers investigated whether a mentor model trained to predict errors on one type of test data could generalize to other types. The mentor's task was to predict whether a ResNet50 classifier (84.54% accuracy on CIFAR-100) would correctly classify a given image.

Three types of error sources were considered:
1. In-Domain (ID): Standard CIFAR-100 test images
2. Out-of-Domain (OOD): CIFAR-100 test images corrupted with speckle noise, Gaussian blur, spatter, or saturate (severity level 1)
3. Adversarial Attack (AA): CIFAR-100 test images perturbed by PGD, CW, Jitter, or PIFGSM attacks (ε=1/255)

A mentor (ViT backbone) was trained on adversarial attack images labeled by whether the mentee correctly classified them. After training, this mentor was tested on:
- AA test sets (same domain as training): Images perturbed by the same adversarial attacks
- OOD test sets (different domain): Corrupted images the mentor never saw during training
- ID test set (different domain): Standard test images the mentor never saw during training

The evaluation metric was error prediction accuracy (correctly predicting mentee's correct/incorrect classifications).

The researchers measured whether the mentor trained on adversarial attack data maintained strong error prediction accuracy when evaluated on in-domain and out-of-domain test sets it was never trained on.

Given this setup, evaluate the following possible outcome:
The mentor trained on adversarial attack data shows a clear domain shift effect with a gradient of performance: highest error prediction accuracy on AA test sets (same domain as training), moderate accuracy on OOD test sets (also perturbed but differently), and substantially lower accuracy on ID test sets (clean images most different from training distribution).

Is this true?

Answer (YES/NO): NO